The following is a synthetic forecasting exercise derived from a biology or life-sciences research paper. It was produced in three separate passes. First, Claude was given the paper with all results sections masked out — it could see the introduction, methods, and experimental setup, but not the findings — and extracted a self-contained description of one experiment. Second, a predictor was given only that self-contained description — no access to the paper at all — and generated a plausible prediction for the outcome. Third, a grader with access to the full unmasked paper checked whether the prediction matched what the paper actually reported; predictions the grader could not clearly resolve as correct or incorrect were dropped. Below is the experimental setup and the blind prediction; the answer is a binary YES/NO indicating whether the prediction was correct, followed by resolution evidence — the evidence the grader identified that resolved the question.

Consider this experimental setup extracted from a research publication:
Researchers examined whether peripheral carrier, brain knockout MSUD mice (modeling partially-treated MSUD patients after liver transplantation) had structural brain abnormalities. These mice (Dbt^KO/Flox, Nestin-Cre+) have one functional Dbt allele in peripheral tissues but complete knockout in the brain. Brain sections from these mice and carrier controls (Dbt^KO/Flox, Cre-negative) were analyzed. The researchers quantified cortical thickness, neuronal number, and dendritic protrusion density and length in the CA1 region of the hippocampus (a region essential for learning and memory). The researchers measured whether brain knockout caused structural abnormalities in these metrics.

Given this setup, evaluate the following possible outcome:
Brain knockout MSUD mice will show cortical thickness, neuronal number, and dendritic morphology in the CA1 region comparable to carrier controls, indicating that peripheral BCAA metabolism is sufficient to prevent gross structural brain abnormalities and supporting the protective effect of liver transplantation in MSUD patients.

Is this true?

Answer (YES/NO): YES